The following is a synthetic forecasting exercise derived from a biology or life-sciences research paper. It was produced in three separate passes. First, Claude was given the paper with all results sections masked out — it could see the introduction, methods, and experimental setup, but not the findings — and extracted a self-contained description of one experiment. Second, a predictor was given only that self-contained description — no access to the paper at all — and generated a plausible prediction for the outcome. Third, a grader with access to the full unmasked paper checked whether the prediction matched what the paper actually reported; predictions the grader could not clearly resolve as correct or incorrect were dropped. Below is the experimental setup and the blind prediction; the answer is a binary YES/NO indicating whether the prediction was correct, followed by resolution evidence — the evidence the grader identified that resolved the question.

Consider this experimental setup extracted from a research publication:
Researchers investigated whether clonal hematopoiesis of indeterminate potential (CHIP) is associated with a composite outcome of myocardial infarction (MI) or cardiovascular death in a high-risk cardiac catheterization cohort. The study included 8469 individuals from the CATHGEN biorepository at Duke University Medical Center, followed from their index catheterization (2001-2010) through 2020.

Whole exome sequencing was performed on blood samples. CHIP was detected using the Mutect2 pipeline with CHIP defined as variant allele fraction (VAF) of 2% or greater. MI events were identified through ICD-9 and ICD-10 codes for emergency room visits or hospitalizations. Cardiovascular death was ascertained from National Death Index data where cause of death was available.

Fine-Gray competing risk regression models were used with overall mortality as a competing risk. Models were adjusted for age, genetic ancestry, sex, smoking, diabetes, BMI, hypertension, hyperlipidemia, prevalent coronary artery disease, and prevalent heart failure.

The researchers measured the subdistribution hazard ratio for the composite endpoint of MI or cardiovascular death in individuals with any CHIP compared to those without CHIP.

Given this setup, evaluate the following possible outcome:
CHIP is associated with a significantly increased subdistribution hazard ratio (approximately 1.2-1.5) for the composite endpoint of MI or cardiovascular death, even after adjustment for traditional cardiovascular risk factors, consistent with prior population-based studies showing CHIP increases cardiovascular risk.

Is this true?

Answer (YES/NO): NO